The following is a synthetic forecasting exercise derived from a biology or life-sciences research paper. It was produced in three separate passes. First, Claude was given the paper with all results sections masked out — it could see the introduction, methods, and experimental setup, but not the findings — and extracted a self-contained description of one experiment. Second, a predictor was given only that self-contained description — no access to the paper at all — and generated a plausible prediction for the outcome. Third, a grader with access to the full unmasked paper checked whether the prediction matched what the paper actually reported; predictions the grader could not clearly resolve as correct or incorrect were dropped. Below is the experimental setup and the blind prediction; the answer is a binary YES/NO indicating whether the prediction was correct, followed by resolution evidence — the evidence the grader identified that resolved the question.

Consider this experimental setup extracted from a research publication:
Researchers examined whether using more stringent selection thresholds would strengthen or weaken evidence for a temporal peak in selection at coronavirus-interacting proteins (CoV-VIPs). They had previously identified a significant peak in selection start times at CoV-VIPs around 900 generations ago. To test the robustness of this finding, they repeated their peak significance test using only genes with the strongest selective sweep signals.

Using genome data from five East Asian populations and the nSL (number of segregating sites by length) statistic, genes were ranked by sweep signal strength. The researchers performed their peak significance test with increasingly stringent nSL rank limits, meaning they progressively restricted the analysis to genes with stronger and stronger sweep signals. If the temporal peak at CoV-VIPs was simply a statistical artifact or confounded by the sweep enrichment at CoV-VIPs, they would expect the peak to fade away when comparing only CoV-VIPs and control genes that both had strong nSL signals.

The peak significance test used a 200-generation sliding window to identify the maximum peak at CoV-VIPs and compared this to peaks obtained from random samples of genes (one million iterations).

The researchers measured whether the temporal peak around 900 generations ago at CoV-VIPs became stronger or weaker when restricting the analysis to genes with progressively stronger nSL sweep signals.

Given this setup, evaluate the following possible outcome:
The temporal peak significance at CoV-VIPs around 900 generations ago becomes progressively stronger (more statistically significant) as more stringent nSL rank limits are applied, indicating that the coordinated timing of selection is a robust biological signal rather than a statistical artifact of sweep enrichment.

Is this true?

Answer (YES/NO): YES